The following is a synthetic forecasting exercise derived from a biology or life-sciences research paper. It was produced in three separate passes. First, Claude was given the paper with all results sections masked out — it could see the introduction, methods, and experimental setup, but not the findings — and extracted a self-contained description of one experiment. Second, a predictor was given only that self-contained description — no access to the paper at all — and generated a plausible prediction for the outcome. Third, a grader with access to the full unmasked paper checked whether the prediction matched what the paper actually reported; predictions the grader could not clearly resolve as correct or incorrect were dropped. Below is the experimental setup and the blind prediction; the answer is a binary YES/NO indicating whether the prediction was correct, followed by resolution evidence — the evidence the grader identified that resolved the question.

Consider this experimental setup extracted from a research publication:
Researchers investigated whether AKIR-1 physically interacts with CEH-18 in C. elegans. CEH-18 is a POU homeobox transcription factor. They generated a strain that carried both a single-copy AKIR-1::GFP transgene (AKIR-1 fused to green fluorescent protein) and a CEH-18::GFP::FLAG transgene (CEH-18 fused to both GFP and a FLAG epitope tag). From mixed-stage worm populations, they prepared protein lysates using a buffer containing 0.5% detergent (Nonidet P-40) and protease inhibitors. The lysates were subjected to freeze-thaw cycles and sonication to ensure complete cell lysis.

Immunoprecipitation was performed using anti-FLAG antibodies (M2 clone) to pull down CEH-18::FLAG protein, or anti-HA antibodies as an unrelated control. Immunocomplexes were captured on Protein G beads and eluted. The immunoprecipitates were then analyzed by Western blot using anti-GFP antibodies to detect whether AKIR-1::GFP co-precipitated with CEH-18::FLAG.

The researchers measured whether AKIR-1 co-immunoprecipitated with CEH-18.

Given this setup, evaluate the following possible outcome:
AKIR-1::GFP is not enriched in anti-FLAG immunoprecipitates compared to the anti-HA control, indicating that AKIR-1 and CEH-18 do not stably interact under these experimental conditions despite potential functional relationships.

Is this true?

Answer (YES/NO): NO